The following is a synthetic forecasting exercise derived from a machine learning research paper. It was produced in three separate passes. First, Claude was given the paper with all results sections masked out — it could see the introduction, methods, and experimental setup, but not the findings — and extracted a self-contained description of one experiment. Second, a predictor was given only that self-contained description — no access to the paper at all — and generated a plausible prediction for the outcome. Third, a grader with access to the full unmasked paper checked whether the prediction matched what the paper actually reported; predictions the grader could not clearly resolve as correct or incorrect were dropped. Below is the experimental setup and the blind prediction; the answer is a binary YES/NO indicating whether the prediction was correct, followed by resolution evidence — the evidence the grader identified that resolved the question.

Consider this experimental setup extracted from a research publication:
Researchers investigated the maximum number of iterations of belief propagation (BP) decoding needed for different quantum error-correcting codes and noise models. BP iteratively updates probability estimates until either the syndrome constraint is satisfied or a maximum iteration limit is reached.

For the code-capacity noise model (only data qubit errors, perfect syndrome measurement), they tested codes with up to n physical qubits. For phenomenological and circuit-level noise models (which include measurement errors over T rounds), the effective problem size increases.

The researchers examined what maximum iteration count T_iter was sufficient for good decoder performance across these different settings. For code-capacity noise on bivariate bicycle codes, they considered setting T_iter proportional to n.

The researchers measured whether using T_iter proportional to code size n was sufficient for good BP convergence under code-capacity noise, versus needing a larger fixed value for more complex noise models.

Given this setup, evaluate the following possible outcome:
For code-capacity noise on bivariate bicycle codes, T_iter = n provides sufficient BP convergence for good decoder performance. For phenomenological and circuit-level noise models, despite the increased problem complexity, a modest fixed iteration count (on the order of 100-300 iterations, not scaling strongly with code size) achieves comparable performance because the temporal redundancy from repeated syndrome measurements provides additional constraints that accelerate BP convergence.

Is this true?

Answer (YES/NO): NO